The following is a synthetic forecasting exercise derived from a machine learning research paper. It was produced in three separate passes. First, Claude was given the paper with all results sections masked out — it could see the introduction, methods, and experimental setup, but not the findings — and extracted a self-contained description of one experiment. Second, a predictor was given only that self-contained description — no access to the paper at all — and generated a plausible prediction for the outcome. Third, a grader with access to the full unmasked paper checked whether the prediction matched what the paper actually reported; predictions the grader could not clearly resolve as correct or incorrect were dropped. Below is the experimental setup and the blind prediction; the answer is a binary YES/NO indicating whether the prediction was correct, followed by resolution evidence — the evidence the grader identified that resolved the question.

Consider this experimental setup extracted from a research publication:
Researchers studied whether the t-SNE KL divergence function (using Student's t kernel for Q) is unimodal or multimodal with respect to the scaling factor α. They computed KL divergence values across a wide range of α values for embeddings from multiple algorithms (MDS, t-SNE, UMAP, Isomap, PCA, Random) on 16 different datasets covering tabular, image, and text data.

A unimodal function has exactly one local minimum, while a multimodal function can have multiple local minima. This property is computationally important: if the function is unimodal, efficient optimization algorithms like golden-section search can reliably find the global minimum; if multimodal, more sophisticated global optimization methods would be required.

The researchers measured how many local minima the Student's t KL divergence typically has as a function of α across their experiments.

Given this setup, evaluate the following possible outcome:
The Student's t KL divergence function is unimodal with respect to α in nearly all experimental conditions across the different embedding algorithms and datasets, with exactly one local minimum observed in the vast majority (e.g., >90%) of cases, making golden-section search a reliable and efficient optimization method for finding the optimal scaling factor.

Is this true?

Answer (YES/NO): YES